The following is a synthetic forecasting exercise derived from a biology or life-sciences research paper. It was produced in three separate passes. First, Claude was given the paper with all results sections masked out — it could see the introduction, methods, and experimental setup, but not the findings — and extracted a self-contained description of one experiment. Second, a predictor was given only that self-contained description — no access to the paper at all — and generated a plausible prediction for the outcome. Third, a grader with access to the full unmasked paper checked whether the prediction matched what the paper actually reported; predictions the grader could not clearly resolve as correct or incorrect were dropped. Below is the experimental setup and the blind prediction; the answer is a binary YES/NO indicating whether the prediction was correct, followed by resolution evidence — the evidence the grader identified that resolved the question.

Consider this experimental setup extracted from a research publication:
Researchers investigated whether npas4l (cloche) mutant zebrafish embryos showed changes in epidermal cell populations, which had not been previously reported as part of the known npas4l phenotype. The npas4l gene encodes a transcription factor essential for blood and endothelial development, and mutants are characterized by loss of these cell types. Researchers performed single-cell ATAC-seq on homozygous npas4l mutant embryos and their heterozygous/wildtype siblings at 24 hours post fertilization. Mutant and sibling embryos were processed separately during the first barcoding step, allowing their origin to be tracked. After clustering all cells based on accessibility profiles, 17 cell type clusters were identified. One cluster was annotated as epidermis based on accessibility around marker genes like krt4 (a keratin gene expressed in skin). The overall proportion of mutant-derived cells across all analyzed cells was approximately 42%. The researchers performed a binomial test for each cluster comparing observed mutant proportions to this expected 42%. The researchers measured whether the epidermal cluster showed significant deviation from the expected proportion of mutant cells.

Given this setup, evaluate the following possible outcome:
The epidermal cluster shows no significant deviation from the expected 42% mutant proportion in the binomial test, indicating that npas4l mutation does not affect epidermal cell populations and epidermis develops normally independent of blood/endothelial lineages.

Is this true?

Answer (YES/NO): NO